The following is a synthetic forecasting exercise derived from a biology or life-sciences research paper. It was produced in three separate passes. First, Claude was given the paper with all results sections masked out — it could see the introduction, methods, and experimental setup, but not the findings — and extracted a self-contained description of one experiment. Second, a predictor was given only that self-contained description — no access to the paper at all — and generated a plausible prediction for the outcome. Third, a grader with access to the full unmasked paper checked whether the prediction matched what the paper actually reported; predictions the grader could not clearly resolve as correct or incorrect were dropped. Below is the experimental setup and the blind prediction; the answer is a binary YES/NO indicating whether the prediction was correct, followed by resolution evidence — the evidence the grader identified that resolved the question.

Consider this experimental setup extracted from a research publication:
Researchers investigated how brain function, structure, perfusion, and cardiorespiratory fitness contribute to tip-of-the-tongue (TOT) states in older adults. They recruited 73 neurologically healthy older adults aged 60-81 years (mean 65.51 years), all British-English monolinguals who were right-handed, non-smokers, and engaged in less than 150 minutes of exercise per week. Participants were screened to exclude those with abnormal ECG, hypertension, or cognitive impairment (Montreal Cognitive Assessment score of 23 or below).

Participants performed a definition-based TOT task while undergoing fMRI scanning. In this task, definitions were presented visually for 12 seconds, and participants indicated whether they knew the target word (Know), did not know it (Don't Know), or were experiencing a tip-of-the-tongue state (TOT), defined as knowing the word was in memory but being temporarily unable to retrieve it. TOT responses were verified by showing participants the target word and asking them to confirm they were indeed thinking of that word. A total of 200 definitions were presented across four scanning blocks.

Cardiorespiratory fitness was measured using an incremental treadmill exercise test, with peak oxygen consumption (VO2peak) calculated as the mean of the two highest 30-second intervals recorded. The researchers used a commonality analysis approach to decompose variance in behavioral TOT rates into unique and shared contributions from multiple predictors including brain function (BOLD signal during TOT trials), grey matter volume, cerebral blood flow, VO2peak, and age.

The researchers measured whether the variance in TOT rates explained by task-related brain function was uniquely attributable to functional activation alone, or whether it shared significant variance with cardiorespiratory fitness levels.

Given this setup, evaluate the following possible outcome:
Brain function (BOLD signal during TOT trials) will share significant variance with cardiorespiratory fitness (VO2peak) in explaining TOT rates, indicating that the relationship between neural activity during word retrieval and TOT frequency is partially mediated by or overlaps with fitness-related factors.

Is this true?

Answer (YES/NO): YES